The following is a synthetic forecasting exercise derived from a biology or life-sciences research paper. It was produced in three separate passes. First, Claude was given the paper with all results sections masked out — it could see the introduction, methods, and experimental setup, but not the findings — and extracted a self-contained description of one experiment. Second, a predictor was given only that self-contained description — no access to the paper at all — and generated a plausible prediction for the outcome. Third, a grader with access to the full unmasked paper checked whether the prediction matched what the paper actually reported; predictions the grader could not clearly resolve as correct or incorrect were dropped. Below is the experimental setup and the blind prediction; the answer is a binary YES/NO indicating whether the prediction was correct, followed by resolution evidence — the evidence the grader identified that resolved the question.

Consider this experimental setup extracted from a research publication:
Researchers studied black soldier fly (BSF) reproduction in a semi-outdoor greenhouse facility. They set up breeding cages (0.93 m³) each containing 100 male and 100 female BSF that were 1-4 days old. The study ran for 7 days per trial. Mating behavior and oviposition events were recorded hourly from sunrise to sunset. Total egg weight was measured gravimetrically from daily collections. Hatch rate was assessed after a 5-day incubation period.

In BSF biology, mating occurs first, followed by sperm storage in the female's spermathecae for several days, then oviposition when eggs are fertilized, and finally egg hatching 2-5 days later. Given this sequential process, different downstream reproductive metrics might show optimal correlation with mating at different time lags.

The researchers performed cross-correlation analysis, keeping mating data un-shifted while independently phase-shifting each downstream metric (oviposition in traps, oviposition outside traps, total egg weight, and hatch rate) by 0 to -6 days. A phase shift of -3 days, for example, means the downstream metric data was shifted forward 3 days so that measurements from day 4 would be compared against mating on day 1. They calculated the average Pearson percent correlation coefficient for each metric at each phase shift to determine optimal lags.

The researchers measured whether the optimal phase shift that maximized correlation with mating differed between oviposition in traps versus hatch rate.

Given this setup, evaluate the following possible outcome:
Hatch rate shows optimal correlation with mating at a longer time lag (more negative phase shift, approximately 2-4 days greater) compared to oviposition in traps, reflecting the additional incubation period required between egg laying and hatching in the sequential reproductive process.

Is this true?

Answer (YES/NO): NO